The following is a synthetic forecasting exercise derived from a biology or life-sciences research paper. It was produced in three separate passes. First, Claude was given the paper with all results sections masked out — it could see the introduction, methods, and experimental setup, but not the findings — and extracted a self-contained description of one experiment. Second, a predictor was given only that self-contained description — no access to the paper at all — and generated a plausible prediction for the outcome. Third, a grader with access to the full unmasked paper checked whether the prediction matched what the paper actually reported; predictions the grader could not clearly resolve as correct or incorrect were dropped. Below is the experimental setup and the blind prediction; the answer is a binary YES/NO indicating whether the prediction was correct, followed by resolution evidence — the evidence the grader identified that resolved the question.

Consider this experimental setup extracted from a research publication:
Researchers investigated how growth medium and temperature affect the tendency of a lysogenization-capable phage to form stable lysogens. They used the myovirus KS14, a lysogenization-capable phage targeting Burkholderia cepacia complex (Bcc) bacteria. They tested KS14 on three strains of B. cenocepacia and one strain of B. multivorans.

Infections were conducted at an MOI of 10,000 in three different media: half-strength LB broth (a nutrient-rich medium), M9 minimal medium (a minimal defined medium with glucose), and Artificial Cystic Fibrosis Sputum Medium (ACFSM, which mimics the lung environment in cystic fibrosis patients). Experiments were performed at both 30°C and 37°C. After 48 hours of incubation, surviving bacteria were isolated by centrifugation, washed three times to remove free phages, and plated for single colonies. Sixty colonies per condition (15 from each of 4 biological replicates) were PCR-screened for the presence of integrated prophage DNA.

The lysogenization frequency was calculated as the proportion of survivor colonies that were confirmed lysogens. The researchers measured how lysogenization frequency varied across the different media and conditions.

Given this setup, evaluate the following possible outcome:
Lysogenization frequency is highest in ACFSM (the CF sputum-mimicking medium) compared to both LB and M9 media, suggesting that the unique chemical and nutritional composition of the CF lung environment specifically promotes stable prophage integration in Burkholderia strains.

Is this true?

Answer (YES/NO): NO